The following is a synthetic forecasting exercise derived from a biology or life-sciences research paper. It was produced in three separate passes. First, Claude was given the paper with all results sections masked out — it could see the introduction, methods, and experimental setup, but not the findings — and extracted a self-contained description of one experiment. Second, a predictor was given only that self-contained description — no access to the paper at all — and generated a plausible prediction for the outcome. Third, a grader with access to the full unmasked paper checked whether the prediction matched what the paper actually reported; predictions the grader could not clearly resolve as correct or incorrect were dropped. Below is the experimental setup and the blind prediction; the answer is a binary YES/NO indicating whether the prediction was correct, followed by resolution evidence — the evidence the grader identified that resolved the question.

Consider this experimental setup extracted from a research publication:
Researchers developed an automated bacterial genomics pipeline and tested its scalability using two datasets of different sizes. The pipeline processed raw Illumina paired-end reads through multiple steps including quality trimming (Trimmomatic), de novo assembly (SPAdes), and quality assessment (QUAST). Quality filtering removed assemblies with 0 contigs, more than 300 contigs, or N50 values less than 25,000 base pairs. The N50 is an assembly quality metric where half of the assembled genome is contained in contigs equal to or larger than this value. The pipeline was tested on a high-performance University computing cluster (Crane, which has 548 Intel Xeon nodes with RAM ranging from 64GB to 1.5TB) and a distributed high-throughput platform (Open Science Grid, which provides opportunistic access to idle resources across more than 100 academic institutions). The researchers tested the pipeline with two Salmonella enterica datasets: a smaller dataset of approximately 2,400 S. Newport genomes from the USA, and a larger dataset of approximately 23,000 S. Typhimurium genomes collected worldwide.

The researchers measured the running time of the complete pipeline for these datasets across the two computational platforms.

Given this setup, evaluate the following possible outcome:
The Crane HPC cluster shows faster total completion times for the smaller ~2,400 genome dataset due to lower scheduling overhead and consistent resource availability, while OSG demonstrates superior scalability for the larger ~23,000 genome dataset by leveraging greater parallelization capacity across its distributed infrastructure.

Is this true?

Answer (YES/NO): NO